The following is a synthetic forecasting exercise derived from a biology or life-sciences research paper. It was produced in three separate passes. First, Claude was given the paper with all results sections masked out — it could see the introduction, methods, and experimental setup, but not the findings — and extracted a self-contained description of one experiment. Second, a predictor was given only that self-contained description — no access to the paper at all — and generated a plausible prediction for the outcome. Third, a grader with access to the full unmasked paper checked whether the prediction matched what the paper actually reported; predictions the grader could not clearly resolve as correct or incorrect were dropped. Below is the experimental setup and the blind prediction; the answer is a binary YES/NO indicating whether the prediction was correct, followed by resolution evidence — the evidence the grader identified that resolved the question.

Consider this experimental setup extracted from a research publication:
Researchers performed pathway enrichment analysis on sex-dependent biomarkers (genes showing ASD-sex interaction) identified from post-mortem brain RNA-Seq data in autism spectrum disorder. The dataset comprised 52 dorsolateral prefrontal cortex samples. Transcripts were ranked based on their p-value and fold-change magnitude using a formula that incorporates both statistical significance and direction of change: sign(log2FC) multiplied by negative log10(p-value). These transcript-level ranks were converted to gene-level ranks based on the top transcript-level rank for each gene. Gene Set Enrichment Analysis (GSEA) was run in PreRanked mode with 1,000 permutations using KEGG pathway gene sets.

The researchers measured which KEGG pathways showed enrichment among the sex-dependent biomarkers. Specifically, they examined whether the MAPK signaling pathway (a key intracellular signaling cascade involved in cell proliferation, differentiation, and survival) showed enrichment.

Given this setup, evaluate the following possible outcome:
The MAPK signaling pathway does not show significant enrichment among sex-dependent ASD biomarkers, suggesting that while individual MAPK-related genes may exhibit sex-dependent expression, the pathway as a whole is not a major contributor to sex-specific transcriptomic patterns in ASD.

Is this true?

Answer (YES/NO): NO